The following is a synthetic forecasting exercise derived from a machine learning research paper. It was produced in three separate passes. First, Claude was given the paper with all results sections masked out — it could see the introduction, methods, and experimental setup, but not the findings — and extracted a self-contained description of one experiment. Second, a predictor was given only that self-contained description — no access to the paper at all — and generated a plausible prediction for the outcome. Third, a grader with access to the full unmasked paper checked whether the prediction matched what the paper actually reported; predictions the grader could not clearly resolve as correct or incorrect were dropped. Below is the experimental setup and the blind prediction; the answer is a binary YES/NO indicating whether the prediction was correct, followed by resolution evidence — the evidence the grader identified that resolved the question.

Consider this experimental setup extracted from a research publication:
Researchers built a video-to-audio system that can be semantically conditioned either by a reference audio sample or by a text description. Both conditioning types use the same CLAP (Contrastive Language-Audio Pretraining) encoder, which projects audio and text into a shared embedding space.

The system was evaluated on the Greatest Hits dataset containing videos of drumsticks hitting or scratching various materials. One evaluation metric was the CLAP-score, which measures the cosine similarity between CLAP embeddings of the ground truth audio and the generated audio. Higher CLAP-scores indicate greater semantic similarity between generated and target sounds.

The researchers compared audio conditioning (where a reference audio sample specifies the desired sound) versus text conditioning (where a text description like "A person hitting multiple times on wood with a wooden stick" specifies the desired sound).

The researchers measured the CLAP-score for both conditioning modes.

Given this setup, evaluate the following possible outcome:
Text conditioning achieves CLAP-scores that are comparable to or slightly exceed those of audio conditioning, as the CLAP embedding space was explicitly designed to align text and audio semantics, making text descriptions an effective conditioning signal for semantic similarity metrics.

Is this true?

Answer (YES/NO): NO